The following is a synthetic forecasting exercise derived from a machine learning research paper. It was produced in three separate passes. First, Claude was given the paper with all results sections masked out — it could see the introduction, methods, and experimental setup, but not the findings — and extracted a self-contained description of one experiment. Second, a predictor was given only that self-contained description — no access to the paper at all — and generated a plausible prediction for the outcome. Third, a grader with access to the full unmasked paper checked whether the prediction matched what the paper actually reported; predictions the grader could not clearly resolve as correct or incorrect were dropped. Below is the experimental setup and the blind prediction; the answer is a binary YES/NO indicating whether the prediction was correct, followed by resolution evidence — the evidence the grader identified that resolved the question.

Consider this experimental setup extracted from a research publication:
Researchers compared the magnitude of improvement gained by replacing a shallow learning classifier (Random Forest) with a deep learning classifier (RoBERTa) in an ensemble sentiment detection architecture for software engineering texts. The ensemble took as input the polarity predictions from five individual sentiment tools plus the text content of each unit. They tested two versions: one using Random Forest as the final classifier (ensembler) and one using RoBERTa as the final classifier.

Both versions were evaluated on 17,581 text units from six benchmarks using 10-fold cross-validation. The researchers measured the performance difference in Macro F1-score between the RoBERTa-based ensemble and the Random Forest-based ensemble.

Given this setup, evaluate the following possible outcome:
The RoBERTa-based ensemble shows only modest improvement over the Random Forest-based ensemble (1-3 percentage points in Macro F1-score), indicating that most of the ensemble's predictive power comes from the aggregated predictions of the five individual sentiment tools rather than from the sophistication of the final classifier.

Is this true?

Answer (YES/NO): YES